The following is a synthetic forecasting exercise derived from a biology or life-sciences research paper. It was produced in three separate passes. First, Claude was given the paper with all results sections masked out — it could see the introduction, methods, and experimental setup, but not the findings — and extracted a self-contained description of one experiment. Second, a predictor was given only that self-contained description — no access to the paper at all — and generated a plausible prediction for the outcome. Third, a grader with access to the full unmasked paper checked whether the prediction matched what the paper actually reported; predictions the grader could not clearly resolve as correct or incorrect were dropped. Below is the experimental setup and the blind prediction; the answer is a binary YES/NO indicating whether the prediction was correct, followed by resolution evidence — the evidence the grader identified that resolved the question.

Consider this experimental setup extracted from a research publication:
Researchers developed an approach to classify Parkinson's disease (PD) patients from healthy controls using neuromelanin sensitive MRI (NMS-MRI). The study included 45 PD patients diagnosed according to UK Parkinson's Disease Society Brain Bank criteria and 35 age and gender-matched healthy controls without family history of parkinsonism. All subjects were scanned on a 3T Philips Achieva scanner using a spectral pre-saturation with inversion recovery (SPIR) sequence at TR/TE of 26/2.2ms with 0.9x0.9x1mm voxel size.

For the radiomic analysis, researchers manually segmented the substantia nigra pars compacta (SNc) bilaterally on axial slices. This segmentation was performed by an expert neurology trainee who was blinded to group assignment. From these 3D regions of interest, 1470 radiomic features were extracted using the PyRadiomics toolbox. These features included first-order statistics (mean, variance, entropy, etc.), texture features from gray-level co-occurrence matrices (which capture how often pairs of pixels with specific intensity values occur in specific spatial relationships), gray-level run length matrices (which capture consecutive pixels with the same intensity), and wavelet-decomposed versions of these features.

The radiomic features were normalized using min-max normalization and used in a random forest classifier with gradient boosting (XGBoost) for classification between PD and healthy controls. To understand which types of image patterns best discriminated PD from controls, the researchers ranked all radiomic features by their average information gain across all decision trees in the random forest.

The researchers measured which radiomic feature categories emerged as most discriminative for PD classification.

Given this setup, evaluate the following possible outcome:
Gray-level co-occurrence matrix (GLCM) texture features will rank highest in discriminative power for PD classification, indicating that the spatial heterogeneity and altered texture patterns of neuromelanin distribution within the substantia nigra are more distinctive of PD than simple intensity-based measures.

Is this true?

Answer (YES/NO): NO